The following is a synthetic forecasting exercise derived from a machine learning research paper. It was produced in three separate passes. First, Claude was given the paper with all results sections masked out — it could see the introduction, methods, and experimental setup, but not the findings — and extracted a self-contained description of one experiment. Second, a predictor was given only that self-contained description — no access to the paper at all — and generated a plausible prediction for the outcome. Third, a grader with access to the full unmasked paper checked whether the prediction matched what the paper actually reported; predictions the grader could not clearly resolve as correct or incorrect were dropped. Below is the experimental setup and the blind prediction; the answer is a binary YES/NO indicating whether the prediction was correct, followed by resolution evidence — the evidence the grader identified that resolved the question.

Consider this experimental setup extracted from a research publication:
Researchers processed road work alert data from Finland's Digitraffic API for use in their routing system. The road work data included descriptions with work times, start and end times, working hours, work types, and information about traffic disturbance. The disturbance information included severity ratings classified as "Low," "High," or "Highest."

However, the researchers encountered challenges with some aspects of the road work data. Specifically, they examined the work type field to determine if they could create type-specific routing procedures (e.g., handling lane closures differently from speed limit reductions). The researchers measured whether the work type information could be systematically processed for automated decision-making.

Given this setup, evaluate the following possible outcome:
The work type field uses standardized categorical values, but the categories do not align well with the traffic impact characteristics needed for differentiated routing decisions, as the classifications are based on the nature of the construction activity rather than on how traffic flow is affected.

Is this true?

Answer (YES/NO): NO